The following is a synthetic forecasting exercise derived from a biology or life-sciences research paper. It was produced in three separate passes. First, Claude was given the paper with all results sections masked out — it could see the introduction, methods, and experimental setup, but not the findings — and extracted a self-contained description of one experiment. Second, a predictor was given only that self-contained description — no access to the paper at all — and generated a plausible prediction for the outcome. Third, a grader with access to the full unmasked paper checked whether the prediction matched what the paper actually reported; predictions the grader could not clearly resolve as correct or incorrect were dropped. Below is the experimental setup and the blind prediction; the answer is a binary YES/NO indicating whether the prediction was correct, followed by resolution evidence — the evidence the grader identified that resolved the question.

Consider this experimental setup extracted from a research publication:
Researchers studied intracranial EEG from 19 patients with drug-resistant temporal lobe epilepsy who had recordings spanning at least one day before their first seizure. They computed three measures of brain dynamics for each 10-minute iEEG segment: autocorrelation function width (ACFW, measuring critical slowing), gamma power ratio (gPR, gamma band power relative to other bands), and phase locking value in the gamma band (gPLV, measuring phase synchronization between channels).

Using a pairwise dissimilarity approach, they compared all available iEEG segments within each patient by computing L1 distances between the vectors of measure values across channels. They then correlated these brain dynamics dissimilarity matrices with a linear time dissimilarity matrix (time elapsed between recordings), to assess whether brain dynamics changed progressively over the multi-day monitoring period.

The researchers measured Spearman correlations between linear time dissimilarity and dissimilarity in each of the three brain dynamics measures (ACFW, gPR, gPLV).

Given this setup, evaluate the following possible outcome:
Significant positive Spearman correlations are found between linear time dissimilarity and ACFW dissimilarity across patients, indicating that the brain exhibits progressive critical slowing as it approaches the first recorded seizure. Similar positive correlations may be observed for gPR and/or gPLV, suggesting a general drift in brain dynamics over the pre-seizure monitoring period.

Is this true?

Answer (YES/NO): NO